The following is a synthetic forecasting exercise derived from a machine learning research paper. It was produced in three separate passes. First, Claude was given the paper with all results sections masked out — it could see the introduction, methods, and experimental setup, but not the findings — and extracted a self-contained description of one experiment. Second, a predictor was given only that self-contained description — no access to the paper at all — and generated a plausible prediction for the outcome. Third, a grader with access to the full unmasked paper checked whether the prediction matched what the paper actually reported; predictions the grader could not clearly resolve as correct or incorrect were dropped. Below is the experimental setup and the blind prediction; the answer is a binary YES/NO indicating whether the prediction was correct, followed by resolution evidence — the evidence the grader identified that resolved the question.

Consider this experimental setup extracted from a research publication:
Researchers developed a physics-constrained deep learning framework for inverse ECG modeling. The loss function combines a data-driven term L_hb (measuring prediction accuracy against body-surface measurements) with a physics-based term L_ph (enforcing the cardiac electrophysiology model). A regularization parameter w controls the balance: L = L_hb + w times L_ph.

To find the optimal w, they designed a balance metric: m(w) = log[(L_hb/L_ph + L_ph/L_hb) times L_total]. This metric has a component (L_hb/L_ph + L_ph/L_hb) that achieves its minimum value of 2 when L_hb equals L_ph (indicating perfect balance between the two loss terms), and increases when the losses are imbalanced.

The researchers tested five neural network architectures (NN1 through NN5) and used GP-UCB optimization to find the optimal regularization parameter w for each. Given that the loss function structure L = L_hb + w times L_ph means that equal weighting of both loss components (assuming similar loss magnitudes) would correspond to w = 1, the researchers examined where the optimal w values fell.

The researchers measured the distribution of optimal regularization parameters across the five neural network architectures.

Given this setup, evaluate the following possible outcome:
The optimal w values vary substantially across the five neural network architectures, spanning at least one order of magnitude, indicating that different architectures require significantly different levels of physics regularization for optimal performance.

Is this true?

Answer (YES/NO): NO